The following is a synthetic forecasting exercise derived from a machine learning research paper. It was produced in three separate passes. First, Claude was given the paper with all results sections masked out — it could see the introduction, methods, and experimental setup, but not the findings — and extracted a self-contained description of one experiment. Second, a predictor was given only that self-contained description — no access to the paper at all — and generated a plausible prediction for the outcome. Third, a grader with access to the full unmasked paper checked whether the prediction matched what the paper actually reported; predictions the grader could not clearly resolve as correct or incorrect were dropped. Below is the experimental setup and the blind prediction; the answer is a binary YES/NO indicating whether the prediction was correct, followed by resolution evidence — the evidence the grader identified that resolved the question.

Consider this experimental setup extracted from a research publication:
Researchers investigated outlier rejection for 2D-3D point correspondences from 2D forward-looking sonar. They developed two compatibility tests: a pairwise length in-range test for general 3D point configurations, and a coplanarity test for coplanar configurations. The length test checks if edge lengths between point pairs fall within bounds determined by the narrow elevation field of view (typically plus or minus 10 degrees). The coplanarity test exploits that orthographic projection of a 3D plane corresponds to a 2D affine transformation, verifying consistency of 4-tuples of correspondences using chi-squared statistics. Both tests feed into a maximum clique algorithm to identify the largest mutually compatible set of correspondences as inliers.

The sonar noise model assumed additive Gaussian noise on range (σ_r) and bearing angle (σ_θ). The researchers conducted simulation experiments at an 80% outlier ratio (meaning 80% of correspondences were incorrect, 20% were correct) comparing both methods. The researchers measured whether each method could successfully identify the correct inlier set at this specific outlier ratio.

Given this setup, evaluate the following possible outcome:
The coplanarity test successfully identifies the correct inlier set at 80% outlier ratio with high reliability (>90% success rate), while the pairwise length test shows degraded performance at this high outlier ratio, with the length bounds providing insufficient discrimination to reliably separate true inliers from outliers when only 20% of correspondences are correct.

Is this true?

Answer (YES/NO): NO